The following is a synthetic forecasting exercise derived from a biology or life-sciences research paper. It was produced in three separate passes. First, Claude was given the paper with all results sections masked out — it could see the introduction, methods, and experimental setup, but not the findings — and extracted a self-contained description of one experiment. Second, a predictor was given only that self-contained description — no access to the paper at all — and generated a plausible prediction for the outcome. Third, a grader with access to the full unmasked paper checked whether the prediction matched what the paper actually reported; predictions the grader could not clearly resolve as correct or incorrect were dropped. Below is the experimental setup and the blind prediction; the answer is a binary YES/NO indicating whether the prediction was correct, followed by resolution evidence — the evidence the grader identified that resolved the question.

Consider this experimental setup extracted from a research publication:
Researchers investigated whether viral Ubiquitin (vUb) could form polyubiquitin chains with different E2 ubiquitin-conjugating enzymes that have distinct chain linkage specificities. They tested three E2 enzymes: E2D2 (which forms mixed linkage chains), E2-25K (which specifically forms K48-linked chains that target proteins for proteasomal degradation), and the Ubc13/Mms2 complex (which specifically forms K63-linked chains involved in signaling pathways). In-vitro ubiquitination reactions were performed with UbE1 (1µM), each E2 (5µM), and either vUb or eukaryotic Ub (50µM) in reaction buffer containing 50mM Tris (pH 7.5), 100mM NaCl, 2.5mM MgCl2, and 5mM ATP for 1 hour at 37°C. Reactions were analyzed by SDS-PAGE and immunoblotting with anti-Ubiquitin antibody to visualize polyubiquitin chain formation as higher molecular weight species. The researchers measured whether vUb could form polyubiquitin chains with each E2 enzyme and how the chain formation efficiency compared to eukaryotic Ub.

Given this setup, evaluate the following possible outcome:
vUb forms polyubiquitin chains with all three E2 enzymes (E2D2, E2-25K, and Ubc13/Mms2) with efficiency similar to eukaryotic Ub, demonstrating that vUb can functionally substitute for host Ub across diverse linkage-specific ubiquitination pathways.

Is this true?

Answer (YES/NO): NO